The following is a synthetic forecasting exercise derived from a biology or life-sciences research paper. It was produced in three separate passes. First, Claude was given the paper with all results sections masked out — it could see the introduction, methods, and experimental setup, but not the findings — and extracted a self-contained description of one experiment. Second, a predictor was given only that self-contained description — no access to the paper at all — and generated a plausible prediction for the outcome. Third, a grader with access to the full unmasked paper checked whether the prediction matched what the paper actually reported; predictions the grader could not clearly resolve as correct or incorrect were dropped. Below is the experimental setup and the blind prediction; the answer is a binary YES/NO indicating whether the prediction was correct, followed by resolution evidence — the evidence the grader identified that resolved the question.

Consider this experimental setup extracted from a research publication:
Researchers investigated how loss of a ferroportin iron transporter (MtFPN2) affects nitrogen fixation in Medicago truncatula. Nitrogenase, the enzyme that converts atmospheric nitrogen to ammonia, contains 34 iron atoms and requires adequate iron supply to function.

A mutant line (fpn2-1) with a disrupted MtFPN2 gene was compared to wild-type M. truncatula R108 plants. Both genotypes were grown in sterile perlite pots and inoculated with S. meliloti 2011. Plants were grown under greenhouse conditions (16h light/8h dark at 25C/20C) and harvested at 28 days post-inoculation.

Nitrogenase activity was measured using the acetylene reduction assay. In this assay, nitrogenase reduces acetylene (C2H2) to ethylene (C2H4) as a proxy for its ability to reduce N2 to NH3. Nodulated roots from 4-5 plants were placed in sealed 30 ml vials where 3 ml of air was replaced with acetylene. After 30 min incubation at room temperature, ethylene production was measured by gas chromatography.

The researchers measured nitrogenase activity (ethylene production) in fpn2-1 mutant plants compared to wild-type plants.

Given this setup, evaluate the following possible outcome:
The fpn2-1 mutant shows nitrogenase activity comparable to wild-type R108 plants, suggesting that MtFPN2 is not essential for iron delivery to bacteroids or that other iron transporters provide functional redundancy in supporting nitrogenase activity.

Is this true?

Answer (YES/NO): NO